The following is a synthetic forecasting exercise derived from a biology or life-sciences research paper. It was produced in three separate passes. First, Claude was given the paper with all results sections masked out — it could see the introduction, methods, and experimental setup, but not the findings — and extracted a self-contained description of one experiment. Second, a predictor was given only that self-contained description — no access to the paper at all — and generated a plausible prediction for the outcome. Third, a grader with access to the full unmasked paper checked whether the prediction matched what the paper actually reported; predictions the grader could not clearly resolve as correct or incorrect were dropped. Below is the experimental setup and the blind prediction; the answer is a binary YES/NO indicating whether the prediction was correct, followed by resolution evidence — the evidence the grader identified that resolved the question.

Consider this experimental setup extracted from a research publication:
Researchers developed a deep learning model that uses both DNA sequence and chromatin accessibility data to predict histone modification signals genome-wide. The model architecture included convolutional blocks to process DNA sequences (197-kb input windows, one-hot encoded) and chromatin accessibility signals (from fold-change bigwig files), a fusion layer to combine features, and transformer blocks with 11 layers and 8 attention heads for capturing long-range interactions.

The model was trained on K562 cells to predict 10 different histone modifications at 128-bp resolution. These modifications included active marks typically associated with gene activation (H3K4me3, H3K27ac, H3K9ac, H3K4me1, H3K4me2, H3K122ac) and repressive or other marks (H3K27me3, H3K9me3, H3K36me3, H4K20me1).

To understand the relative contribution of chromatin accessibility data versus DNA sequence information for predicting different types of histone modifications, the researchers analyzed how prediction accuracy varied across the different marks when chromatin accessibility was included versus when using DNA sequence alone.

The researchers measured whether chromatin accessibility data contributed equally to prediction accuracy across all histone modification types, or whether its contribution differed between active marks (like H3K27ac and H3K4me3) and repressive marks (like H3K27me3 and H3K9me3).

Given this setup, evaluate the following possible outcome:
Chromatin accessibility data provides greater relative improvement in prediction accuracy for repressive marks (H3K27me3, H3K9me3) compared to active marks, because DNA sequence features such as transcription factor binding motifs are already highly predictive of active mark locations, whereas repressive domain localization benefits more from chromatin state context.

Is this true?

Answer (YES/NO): NO